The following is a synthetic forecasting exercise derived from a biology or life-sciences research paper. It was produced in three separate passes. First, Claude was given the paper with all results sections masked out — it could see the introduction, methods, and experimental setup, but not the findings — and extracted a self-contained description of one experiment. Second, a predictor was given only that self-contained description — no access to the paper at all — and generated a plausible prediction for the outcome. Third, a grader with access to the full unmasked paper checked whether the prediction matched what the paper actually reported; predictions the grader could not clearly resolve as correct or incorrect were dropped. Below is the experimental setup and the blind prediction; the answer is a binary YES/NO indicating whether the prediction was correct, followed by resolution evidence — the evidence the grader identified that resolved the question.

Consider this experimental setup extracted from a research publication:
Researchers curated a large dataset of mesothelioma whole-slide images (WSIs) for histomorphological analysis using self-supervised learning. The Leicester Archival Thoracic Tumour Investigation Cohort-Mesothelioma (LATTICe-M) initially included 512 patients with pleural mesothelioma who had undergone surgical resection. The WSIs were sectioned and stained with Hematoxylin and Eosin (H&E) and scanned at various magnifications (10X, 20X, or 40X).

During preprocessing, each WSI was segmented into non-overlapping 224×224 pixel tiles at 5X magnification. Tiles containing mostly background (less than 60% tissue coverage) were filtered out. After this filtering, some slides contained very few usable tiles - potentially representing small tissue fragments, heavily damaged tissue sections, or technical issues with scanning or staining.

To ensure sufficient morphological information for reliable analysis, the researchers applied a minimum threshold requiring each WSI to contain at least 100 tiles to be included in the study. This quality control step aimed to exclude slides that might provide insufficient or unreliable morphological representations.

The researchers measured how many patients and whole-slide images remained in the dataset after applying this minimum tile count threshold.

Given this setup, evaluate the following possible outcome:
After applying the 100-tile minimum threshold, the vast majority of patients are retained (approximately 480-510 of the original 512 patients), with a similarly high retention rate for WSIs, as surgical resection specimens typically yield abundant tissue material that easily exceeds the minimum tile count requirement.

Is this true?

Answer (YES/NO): YES